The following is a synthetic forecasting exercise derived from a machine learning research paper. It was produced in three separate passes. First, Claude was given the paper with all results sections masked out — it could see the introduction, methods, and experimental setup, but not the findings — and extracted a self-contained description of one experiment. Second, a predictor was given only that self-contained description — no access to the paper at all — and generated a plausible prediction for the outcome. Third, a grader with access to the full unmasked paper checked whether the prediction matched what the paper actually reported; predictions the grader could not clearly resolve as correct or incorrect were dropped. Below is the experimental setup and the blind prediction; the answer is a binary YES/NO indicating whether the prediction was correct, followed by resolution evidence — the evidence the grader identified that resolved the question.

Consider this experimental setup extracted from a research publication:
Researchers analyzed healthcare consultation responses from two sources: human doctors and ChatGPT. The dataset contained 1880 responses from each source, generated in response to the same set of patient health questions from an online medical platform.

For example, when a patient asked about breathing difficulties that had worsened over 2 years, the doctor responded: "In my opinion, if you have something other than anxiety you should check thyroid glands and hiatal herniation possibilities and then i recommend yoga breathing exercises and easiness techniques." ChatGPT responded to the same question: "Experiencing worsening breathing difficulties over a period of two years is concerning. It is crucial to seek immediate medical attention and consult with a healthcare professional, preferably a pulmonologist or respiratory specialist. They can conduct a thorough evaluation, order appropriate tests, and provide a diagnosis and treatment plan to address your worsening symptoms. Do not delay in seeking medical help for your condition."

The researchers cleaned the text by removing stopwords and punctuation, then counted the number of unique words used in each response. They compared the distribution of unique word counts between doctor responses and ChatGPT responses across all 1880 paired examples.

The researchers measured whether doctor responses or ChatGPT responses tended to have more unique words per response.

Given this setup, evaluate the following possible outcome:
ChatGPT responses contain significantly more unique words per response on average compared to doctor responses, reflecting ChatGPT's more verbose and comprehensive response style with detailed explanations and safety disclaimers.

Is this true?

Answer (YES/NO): NO